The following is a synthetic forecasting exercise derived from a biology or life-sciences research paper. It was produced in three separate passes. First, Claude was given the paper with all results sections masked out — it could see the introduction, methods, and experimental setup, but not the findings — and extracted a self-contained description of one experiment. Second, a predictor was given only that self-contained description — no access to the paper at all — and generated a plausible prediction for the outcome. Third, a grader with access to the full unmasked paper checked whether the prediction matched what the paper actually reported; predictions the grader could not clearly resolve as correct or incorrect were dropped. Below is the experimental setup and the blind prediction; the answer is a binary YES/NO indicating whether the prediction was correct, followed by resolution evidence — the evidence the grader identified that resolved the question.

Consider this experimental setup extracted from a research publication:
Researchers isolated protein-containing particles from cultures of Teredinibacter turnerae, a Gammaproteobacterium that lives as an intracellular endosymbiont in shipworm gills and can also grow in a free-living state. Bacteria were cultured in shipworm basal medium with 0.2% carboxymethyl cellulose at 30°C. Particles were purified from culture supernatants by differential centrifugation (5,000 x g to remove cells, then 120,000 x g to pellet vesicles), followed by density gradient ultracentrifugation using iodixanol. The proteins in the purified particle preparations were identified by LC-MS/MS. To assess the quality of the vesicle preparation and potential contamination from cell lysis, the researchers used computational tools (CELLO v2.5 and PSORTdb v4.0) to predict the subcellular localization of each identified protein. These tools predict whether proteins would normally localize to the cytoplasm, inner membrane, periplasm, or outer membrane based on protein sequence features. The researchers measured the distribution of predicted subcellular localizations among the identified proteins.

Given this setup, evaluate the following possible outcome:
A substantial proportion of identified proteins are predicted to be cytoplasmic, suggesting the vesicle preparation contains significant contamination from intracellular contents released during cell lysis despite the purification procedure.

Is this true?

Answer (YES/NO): NO